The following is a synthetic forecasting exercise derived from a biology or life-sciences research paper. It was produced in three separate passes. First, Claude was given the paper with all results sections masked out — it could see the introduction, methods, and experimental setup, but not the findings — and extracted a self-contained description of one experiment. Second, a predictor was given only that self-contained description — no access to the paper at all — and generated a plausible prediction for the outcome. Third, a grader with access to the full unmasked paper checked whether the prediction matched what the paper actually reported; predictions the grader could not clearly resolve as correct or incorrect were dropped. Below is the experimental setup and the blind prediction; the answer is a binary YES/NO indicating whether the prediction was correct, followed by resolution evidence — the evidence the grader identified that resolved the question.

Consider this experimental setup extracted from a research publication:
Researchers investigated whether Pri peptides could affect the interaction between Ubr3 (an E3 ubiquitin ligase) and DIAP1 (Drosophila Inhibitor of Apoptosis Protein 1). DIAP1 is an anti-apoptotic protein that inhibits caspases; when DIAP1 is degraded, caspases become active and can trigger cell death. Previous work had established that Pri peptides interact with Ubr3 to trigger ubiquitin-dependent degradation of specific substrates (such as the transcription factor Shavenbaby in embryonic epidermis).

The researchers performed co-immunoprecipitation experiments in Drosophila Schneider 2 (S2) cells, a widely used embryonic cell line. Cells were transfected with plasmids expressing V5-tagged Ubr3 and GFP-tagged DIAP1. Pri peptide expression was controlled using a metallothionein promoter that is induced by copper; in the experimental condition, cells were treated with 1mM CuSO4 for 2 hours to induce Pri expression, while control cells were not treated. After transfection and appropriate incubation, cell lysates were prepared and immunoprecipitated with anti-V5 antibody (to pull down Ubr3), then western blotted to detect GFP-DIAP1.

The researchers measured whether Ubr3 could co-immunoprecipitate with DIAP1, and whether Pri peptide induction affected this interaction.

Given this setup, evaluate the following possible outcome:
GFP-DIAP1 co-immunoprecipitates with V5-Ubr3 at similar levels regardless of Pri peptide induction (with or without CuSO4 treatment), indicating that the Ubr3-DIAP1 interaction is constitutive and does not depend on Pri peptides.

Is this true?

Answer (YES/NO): NO